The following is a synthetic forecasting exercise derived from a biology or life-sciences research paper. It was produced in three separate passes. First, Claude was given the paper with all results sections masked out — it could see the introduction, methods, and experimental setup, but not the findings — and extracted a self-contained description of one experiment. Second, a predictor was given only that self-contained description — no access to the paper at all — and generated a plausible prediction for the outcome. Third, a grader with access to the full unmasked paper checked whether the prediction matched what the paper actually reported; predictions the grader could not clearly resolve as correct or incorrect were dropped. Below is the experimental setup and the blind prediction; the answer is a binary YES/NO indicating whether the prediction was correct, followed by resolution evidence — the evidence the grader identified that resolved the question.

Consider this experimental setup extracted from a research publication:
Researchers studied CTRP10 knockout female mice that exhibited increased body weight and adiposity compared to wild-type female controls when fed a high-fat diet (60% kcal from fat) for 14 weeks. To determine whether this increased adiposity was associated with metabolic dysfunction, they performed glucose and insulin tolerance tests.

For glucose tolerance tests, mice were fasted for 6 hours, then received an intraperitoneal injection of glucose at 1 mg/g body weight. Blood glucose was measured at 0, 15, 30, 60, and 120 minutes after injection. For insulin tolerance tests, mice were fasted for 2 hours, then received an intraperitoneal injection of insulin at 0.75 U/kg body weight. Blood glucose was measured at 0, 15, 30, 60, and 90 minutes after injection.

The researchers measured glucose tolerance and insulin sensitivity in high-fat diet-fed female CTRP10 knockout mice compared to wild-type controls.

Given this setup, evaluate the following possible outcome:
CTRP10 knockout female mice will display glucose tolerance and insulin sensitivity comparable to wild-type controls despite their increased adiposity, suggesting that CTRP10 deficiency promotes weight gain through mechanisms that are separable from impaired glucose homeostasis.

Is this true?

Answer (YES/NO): YES